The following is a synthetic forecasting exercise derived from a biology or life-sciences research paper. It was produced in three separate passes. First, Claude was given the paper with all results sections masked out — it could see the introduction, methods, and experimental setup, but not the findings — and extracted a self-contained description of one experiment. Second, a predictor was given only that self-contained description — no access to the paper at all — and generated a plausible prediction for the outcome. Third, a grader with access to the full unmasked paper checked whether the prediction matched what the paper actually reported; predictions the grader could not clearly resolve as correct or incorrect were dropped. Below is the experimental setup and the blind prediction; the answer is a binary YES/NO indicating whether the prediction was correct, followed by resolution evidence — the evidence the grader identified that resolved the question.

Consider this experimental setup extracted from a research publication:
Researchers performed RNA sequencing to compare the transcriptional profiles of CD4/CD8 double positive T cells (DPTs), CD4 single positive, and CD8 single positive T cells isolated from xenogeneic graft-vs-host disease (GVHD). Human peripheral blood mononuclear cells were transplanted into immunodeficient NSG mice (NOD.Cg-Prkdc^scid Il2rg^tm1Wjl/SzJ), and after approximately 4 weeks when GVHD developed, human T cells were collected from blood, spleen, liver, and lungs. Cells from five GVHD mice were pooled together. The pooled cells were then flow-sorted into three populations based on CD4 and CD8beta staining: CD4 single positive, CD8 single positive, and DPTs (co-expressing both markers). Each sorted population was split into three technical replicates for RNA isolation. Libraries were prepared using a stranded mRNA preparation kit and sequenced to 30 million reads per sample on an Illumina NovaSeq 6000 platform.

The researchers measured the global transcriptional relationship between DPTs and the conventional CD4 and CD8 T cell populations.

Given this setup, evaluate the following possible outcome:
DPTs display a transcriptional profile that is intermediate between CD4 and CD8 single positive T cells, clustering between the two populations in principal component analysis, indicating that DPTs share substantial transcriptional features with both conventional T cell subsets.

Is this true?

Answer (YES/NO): NO